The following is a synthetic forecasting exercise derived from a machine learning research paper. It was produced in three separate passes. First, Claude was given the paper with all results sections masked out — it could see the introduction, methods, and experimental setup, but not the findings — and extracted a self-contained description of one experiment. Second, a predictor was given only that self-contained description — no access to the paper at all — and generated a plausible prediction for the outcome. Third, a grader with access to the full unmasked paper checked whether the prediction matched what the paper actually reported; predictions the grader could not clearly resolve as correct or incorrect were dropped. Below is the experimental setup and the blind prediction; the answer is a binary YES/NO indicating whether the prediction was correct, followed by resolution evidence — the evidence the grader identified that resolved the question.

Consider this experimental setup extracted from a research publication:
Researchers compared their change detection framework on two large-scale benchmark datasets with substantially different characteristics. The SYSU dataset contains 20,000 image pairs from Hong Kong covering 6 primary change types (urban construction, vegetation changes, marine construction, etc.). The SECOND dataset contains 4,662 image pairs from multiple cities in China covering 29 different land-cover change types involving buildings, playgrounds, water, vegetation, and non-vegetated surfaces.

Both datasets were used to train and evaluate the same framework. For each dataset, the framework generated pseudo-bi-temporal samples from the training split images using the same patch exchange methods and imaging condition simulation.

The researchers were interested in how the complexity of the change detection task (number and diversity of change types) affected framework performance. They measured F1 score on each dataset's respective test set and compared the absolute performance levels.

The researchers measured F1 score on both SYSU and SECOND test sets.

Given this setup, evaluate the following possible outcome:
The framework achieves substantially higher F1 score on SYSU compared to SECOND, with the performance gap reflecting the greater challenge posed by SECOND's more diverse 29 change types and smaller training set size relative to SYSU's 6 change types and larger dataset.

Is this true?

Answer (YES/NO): YES